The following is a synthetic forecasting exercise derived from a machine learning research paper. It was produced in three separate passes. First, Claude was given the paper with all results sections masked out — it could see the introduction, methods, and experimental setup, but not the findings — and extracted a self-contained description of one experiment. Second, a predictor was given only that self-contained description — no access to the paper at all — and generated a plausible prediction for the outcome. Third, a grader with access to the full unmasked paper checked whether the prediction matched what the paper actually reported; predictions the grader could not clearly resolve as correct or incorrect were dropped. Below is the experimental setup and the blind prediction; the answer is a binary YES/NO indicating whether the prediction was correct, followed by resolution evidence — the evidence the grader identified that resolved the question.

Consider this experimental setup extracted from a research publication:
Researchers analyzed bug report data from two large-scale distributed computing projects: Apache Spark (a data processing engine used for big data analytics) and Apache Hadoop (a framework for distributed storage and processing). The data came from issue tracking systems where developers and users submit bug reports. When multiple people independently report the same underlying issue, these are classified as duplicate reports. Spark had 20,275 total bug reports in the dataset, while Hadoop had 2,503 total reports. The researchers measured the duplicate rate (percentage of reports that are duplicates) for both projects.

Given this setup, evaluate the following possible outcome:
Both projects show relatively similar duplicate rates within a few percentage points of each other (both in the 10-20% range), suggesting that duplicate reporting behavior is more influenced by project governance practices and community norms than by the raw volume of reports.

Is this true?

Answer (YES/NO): NO